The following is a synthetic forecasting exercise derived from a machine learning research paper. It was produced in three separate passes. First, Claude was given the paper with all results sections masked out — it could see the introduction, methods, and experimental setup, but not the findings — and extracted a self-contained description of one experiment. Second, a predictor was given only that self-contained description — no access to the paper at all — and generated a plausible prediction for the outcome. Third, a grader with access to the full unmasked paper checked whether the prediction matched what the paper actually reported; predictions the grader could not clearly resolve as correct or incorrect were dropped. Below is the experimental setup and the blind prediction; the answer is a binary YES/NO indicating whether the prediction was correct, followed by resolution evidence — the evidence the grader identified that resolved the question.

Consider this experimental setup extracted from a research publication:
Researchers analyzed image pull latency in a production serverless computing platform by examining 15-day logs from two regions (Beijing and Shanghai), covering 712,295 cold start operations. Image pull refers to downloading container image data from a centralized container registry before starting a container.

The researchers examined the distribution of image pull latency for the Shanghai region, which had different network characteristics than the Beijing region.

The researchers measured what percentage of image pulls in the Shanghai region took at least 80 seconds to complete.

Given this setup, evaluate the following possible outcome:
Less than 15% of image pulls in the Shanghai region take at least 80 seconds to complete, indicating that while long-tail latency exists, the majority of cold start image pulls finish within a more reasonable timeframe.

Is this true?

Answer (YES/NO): NO